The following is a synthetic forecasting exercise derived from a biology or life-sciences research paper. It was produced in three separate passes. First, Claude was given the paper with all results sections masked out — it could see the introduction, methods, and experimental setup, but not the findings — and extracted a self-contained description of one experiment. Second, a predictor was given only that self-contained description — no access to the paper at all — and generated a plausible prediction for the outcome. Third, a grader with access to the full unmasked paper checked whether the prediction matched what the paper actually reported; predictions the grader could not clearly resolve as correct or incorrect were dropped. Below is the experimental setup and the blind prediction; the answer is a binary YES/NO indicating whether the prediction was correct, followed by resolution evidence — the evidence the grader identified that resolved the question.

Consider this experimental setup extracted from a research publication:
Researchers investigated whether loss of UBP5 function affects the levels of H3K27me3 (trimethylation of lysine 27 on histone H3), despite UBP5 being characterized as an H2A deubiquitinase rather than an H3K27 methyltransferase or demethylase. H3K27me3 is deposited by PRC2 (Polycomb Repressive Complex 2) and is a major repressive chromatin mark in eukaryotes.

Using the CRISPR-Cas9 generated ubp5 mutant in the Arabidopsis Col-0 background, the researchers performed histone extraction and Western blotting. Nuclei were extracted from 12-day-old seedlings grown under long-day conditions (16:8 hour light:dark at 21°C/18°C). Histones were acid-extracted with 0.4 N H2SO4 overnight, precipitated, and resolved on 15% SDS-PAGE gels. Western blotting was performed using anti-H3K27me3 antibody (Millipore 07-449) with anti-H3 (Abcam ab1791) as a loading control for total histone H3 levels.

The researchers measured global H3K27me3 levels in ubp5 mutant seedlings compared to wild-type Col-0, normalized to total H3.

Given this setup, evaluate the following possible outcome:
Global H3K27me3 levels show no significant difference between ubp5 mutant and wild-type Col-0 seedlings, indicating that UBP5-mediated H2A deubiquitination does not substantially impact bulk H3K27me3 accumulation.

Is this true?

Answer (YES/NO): NO